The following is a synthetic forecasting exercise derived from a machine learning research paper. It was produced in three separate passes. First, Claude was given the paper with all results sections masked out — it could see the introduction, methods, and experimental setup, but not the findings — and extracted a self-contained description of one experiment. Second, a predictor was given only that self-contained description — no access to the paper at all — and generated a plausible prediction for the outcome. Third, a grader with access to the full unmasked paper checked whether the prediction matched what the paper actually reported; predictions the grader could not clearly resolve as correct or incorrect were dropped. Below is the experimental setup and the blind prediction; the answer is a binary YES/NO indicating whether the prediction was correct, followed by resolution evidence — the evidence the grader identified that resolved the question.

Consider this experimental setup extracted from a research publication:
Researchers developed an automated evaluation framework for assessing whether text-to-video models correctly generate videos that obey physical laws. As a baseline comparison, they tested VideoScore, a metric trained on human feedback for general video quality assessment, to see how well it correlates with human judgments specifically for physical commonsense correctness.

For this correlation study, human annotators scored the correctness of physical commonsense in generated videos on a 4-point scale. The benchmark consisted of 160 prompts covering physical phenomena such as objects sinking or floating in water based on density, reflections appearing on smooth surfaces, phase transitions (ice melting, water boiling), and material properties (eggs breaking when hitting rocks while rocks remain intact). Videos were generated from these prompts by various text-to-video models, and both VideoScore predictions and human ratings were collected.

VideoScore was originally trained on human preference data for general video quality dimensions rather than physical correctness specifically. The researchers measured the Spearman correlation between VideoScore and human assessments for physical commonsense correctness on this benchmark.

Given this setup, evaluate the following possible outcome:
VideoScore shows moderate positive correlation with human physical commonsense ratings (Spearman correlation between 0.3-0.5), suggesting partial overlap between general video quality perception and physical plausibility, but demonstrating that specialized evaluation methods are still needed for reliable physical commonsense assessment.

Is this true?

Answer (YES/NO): NO